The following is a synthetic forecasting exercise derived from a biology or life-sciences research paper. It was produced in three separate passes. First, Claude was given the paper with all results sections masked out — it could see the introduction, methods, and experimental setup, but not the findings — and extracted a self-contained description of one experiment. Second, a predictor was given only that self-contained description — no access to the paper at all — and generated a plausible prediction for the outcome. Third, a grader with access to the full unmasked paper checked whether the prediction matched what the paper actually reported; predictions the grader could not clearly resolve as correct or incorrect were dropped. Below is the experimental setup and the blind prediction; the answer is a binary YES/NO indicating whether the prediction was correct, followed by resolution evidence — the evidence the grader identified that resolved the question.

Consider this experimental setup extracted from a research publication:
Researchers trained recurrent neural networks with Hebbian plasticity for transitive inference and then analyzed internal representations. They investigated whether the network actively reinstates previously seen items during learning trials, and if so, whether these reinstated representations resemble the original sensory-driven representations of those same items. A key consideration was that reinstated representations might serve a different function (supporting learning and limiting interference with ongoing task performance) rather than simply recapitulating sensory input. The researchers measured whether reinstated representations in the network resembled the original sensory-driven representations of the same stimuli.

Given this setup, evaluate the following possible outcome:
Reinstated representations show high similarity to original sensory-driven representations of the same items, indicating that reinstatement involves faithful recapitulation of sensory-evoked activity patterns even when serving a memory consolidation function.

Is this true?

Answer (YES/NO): NO